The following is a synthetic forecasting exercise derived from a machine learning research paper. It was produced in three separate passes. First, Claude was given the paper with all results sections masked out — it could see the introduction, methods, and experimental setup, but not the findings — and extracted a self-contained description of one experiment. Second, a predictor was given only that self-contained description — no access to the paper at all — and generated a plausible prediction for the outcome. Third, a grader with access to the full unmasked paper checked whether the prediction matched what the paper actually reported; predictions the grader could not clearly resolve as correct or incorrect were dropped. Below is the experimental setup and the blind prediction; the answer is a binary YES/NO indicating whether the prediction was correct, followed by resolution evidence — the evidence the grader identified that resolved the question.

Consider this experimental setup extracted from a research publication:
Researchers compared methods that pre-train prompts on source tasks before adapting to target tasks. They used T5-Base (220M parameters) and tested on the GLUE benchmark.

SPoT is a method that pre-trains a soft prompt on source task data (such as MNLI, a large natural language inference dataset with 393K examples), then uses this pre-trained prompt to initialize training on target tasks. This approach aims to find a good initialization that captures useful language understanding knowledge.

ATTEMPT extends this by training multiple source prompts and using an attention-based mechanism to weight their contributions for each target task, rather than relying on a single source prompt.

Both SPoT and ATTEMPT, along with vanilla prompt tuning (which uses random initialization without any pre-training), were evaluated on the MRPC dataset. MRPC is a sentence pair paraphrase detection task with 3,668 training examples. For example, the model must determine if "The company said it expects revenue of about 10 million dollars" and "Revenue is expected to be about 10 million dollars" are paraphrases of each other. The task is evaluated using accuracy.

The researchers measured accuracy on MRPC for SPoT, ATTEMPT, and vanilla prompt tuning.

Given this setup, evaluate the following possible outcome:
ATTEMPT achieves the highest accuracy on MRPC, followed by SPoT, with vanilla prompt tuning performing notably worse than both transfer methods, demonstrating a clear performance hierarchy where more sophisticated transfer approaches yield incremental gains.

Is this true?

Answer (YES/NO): NO